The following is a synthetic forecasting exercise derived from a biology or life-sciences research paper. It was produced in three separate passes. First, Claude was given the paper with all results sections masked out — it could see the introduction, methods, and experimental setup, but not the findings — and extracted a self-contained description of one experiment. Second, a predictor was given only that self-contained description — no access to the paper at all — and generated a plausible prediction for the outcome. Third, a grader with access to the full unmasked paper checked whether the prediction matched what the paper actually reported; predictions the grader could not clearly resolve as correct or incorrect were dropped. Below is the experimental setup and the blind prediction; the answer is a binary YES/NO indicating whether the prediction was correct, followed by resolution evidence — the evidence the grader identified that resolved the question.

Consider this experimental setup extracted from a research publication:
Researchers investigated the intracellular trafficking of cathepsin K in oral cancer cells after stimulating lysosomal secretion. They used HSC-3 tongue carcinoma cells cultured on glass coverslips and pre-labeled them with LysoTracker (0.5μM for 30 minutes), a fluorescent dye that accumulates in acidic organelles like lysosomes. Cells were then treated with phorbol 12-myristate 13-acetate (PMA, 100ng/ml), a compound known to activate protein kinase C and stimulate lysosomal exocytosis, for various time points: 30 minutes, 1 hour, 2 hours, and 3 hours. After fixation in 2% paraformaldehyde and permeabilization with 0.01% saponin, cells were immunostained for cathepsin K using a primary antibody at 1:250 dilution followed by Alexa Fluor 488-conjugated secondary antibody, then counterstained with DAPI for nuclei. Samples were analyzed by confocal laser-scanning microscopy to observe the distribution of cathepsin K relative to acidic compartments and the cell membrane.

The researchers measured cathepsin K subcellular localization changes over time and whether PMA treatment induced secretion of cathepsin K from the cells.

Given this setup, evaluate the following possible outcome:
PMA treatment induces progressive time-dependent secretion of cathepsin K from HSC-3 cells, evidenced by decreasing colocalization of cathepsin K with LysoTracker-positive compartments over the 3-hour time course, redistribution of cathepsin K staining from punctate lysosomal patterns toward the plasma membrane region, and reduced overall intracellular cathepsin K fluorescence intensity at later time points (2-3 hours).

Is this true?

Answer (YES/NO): NO